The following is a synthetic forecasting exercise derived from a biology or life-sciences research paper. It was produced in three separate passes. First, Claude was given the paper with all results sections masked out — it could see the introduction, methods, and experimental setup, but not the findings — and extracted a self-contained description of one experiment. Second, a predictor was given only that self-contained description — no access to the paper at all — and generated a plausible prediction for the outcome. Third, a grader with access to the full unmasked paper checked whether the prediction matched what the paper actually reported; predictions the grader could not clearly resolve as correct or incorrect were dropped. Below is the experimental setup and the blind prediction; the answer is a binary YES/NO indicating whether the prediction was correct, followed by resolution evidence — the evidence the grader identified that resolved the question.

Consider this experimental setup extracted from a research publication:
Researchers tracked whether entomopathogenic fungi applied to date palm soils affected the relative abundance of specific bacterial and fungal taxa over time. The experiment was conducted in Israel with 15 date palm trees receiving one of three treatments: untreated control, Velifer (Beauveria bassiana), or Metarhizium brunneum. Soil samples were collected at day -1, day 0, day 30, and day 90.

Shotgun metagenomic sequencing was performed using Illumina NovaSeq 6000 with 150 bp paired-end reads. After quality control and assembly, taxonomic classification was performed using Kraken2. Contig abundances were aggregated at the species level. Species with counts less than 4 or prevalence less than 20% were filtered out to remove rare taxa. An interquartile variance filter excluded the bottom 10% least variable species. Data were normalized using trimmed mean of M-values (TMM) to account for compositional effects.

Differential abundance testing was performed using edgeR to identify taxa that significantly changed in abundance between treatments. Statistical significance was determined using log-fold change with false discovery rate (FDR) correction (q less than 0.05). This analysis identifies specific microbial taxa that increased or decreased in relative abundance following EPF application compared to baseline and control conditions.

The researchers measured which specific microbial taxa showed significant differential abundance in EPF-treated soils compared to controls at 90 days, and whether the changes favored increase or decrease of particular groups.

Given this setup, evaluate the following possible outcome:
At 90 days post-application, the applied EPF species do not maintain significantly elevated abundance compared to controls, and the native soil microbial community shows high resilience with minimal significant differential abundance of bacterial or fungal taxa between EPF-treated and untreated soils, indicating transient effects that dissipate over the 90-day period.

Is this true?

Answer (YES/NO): NO